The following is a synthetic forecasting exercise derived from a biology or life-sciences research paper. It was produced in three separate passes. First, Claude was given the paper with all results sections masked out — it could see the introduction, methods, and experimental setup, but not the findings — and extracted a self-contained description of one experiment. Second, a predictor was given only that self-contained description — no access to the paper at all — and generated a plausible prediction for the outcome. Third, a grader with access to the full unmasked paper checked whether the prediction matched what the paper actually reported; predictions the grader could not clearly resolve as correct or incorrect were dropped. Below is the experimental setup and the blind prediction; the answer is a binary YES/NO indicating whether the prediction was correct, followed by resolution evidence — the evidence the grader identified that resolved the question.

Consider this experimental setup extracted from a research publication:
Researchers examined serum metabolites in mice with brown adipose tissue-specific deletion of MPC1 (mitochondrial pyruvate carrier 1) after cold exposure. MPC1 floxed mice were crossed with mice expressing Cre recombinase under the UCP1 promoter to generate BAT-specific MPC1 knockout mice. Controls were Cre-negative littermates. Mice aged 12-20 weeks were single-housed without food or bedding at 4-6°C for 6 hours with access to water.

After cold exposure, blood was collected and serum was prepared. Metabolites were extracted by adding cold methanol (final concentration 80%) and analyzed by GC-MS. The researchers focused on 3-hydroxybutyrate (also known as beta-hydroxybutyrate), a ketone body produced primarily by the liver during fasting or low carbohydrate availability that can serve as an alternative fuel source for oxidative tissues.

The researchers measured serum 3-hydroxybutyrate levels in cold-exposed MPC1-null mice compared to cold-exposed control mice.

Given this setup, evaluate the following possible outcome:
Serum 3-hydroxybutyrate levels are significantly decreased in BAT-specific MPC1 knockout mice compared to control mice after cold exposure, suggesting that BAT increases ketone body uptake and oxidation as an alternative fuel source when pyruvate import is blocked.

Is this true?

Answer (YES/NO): NO